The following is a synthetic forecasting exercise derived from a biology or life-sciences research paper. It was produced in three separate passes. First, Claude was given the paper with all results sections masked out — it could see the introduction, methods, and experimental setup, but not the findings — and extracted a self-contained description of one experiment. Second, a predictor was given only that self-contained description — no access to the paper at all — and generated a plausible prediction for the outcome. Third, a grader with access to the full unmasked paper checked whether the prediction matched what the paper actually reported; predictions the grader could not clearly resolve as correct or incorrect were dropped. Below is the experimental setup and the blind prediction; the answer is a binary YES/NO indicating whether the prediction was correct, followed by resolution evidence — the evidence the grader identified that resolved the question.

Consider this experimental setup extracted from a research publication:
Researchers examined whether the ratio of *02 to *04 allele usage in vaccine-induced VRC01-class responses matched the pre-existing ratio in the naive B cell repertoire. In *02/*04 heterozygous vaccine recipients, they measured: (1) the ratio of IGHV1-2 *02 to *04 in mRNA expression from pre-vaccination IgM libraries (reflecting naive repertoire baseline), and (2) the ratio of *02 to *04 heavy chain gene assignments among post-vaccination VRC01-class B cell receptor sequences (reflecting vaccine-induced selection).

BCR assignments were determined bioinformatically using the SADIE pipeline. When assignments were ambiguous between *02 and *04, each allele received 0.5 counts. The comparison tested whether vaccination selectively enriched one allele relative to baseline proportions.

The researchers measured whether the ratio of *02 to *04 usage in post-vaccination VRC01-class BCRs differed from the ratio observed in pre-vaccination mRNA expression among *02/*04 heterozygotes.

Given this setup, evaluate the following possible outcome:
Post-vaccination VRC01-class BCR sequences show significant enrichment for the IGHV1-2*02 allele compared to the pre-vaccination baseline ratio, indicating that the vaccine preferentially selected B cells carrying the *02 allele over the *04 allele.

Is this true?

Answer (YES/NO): YES